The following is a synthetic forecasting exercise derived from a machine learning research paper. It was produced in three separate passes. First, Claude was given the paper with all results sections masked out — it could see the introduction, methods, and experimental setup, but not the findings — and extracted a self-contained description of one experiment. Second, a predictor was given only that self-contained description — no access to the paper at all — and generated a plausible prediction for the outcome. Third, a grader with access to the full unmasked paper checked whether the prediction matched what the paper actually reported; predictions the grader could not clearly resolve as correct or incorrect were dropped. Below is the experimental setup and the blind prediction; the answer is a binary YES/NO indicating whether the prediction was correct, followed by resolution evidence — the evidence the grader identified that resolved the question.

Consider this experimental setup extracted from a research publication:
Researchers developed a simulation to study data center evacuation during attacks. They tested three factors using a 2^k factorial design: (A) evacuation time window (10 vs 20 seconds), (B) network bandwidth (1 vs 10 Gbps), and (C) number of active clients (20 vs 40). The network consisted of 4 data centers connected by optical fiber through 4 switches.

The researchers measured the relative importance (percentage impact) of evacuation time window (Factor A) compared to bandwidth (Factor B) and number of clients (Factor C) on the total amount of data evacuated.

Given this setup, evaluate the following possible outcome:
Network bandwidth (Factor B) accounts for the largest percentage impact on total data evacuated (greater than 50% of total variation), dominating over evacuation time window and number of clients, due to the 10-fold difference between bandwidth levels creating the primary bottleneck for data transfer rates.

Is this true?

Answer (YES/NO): NO